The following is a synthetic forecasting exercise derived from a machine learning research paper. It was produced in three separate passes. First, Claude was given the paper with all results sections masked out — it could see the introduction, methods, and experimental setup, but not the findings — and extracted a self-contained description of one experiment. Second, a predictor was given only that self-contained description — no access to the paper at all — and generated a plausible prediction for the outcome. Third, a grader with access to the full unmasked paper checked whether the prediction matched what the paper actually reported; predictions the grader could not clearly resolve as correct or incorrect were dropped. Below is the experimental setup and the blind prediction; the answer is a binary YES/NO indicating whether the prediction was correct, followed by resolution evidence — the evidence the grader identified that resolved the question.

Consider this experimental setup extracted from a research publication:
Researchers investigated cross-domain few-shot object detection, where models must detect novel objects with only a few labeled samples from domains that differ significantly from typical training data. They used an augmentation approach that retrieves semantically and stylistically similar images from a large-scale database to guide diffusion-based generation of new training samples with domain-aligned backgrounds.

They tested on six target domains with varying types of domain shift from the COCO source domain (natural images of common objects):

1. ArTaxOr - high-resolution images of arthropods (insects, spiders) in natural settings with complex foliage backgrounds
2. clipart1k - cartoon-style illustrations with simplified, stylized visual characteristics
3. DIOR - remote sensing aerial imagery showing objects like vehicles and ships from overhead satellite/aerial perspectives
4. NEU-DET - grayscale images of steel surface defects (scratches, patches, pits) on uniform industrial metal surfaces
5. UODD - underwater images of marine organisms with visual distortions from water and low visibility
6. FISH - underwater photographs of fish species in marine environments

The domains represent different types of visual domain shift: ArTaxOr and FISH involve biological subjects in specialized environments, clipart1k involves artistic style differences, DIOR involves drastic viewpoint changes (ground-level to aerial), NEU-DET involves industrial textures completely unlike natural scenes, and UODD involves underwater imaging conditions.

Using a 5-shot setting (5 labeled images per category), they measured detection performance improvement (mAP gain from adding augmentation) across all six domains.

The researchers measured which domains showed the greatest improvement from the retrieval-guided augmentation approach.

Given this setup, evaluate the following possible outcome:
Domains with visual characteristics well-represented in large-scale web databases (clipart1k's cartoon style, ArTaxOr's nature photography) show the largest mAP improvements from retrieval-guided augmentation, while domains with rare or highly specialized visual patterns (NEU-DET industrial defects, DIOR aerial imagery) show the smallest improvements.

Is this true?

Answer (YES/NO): NO